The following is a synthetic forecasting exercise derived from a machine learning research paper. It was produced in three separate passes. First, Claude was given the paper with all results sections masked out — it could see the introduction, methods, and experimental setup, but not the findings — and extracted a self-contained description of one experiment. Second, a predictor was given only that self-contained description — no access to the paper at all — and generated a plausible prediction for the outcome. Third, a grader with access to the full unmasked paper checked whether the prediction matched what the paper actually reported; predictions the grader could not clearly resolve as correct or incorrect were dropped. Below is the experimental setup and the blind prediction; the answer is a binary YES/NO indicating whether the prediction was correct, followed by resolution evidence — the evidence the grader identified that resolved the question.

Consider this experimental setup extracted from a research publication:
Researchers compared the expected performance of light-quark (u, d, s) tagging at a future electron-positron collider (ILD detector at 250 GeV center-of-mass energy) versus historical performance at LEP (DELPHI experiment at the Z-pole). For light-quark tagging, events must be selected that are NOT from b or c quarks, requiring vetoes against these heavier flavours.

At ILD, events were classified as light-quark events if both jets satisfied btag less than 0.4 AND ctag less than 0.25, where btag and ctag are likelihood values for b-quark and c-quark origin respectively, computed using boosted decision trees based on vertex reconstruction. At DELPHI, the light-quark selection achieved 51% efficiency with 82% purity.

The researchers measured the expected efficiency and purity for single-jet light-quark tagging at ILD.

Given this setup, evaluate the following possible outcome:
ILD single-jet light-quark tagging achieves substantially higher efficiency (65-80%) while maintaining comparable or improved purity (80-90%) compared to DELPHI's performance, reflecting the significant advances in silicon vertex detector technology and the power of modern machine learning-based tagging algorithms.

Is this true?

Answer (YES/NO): NO